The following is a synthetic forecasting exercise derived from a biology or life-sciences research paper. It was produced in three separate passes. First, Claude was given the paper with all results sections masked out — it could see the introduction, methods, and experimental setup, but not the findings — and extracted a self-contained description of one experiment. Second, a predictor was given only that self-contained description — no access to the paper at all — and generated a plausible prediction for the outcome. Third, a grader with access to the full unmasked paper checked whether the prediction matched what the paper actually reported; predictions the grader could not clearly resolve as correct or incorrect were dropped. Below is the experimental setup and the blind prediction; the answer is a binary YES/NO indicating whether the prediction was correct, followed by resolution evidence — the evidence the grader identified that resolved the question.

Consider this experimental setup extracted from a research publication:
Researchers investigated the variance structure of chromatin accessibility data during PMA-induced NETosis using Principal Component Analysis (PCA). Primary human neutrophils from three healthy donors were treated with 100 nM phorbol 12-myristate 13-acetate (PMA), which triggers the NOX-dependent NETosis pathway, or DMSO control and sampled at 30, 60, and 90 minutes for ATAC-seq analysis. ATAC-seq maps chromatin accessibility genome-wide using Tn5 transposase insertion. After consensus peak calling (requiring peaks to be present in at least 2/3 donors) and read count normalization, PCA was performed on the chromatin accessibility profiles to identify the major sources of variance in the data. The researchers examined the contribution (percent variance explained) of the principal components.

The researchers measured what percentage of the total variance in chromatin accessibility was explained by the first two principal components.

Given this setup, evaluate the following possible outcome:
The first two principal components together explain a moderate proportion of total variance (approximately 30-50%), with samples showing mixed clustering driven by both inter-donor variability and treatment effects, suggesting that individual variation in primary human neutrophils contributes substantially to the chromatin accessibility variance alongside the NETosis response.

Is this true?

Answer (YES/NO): NO